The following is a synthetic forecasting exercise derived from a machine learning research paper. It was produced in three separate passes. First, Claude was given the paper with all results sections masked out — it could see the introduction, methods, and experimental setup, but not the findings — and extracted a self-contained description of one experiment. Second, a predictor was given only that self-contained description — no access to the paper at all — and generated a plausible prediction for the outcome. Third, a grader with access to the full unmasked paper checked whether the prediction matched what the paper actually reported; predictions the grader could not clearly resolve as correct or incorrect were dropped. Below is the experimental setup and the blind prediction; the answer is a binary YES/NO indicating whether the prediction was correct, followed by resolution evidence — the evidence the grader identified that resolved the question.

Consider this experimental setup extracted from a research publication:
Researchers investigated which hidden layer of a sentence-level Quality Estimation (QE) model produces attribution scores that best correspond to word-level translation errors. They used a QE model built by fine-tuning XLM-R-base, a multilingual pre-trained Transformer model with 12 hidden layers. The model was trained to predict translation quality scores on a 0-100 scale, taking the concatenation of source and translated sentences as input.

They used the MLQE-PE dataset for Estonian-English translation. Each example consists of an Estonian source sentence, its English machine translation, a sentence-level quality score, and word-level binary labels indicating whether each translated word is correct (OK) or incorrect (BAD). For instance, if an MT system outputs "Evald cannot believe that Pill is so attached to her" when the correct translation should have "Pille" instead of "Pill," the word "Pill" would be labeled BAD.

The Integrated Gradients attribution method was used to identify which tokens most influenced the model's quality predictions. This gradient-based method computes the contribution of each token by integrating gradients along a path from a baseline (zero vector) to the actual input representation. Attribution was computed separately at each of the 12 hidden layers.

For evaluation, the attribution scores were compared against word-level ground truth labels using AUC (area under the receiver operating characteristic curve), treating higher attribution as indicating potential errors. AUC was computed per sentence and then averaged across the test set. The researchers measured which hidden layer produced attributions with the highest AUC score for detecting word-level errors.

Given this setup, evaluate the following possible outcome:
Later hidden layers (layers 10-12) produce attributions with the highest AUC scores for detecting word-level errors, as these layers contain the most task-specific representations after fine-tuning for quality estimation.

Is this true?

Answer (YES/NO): NO